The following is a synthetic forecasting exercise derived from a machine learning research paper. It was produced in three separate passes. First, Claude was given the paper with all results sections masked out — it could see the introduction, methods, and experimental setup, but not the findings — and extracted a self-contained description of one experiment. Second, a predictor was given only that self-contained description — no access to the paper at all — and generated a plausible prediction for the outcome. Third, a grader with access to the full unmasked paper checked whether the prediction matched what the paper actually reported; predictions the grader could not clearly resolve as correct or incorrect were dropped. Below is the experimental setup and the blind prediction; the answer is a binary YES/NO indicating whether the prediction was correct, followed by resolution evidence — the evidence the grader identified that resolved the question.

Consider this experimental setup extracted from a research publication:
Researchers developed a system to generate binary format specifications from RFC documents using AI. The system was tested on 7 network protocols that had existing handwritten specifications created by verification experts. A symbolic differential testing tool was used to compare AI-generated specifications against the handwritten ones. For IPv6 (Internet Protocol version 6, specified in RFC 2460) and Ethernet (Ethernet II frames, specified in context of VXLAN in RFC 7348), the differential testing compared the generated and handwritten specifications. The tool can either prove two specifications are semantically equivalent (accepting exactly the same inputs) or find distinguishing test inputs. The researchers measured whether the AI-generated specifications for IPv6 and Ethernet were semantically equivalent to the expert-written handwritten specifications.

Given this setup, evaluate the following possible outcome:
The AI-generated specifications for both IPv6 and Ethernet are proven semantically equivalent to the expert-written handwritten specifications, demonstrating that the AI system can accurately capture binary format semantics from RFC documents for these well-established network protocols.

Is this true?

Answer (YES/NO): YES